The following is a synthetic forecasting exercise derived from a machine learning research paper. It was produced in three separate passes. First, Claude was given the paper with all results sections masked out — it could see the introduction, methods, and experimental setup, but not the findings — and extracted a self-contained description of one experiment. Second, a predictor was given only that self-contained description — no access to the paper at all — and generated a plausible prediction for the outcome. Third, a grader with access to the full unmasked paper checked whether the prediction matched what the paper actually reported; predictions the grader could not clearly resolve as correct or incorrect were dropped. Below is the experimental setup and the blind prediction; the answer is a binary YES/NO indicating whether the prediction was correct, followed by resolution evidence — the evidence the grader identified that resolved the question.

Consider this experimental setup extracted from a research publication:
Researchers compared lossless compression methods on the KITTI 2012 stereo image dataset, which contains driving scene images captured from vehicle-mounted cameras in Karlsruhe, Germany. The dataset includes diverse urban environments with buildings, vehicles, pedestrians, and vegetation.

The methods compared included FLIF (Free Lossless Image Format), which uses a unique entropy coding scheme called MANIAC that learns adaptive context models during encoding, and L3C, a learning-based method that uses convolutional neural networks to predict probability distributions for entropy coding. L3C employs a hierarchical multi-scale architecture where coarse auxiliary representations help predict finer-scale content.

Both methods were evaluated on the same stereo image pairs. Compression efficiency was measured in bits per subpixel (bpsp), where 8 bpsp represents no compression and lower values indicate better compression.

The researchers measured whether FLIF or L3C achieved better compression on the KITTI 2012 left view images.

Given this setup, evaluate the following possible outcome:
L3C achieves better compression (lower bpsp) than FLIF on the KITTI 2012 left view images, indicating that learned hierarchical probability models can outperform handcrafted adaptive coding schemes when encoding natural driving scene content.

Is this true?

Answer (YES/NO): YES